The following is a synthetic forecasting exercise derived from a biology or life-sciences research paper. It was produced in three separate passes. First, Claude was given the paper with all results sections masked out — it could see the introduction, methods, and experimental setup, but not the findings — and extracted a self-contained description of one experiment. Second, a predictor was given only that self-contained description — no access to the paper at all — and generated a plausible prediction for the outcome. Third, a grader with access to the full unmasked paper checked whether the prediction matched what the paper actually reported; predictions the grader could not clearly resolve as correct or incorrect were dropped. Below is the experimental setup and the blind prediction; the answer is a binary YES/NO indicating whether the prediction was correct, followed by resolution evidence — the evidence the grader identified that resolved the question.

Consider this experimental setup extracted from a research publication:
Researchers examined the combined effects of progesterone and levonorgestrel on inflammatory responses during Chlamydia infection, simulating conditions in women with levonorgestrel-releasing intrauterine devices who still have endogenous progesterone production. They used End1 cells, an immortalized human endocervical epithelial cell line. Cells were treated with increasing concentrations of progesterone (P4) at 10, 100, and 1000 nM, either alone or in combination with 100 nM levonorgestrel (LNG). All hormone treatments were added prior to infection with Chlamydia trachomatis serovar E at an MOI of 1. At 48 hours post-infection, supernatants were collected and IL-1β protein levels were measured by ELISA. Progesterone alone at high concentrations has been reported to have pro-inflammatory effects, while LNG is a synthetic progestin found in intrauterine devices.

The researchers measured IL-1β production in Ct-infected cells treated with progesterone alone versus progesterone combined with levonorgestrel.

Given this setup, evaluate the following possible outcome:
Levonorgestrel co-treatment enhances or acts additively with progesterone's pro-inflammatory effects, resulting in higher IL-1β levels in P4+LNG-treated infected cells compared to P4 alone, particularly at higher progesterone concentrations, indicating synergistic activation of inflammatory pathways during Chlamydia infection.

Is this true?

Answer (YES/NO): NO